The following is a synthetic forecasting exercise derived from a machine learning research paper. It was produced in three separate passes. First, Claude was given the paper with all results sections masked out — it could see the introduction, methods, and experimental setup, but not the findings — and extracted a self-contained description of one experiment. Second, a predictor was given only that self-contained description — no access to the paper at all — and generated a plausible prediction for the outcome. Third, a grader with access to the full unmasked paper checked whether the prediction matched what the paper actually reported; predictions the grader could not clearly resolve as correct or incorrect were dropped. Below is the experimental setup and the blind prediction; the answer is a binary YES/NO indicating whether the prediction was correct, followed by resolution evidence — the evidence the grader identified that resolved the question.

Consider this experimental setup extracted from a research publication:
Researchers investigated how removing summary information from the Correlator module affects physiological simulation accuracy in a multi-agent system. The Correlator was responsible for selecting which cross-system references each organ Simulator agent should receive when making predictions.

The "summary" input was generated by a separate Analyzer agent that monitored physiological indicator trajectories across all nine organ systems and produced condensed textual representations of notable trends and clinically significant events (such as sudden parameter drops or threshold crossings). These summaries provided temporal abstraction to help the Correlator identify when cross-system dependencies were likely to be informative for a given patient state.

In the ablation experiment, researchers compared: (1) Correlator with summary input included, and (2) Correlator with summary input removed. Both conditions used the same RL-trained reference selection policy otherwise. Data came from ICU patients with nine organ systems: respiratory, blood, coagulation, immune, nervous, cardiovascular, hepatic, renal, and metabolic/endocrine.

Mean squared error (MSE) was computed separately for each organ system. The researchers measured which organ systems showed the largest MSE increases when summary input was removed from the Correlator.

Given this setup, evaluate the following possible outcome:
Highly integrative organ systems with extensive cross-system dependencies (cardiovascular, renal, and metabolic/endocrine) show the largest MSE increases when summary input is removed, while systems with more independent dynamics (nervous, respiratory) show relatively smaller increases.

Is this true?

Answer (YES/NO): NO